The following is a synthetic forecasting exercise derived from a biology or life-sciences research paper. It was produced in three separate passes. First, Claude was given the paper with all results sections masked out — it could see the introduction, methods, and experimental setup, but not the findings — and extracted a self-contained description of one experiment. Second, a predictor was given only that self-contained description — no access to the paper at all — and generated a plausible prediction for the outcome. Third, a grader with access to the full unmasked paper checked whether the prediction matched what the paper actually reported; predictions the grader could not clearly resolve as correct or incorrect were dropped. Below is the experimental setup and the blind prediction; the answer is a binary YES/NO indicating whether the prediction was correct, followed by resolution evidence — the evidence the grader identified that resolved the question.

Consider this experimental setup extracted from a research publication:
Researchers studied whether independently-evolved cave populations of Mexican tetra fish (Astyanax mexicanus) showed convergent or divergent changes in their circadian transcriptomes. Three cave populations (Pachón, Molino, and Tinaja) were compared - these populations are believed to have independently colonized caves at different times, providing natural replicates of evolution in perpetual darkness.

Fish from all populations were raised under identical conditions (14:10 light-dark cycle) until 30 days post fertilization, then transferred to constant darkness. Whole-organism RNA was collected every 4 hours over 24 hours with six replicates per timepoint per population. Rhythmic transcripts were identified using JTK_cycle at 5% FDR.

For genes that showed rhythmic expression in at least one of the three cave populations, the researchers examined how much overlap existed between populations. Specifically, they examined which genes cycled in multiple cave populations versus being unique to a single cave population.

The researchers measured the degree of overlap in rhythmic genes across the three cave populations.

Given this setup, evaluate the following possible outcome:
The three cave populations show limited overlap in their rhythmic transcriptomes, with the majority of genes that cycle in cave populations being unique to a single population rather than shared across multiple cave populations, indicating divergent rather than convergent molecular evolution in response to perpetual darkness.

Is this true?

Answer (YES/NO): YES